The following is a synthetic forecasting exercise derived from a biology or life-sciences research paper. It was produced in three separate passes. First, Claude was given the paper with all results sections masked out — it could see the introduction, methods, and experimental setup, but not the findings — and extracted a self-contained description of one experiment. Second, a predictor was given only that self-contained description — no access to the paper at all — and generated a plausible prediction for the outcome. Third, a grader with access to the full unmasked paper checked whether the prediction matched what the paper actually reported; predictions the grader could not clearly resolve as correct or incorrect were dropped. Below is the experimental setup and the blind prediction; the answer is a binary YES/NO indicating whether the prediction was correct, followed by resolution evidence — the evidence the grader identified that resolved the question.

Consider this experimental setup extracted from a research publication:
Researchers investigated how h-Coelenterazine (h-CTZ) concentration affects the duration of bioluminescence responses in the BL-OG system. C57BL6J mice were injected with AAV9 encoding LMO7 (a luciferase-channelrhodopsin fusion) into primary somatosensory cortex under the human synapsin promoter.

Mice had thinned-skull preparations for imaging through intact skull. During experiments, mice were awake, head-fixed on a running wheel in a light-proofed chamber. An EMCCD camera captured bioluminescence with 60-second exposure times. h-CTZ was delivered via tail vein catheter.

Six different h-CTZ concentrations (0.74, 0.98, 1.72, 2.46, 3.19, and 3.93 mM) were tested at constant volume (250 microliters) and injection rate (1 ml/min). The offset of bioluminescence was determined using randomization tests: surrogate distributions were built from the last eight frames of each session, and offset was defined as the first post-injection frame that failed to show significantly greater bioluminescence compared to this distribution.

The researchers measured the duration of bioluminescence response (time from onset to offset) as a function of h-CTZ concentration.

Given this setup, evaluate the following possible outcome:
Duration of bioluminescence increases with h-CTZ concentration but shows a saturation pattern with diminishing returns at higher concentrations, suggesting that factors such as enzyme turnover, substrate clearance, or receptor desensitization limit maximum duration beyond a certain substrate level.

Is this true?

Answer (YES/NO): NO